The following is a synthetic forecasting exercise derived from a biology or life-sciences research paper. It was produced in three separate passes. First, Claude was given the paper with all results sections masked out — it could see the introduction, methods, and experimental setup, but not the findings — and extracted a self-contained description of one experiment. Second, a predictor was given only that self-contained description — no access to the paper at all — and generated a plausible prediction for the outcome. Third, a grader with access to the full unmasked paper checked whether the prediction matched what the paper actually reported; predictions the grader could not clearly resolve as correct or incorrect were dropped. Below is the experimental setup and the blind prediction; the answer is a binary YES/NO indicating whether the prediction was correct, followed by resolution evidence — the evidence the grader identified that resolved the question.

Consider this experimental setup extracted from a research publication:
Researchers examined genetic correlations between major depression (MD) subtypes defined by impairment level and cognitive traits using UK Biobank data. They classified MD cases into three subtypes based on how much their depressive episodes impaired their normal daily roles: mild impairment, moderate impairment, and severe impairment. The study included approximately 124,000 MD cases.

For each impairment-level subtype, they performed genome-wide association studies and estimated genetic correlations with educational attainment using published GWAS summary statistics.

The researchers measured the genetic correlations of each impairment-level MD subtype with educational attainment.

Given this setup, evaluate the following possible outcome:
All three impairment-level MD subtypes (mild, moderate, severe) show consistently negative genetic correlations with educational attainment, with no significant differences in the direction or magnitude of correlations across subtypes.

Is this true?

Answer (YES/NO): NO